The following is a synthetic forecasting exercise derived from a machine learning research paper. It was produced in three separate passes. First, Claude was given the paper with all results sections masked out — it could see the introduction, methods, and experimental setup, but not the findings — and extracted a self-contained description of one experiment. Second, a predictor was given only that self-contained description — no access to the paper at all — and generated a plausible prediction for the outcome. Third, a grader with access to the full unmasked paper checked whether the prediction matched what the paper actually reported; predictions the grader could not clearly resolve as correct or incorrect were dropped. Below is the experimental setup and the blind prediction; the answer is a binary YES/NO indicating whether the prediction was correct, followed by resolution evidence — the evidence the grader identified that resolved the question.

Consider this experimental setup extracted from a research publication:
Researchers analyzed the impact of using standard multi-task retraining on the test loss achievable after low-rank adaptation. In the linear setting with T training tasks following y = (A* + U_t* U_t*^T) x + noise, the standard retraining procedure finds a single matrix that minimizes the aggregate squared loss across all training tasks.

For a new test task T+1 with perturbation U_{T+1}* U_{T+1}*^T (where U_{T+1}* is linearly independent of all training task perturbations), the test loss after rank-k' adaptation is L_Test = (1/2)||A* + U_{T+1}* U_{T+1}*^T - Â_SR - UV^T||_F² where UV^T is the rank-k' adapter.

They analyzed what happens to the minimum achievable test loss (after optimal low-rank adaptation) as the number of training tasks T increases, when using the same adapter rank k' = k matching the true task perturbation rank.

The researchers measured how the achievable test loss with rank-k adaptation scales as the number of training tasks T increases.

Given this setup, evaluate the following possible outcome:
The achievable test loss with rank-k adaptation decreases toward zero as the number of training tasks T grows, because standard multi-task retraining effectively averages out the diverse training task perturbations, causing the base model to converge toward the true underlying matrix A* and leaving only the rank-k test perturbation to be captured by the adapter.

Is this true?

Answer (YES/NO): NO